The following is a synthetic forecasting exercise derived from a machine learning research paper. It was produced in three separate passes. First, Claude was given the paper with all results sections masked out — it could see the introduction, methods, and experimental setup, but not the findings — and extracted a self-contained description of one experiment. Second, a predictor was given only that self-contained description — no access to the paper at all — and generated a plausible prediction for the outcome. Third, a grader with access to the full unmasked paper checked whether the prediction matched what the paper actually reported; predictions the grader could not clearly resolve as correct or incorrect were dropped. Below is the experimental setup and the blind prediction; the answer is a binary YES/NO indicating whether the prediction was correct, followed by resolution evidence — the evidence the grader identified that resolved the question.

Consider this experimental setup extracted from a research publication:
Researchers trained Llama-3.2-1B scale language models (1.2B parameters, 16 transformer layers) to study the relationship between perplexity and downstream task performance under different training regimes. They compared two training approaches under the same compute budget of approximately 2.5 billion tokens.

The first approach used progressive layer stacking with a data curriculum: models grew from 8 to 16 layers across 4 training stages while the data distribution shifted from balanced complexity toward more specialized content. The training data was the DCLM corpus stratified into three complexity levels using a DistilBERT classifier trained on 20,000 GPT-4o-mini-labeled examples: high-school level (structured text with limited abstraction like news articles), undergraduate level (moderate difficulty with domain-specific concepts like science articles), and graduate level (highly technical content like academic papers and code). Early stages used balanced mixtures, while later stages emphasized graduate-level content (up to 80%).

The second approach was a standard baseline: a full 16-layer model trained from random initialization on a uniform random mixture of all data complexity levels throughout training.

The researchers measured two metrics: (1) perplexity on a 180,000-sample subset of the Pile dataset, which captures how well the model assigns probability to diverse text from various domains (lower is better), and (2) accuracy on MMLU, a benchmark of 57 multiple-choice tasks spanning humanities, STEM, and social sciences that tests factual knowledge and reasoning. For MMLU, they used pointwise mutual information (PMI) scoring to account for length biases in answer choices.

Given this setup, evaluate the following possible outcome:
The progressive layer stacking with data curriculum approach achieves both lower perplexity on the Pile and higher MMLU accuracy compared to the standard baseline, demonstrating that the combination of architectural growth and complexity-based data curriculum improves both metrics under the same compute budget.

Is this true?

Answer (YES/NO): NO